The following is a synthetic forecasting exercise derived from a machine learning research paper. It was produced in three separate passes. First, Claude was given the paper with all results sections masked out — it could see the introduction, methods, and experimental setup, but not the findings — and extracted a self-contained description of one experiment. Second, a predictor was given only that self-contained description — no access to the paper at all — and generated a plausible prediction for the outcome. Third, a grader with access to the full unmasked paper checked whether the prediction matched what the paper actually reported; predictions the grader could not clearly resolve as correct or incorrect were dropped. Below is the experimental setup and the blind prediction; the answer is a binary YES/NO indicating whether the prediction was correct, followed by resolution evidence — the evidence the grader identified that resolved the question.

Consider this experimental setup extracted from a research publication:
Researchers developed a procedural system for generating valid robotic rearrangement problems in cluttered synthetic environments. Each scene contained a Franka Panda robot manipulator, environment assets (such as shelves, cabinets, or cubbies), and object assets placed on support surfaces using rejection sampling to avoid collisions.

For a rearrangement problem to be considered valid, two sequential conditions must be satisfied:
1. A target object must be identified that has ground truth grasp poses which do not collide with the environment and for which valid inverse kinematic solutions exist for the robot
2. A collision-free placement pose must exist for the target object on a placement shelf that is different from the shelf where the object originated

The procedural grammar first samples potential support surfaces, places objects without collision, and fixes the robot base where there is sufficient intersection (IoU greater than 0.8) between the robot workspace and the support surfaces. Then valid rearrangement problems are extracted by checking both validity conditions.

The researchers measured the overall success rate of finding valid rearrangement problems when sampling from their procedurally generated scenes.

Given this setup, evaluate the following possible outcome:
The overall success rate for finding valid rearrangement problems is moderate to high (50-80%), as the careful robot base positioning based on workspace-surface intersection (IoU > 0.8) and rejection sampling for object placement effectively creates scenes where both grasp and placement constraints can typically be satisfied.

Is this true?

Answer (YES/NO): NO